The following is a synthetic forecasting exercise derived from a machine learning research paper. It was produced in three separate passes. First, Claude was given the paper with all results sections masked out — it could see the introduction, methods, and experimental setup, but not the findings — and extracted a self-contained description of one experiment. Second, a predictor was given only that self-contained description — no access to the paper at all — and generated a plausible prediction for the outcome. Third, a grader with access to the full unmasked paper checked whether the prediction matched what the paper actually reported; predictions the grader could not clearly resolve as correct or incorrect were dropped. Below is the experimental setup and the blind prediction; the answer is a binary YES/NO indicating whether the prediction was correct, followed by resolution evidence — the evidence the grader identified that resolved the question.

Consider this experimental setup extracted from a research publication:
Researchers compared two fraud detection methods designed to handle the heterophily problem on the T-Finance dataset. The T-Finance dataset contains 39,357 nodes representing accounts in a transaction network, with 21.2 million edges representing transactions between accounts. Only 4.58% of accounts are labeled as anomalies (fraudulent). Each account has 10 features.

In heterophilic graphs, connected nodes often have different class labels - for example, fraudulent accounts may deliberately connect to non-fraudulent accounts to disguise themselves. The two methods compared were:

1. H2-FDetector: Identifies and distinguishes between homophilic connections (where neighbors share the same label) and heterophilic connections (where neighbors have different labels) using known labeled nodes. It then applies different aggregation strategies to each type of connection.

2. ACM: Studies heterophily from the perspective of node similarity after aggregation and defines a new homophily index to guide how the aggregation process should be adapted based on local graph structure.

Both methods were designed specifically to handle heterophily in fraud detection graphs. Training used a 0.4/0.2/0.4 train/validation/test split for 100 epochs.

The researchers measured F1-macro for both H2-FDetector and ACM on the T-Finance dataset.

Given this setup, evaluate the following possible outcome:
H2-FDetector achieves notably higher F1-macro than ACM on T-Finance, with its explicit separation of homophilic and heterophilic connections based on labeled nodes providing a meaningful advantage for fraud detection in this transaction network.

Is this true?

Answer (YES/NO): YES